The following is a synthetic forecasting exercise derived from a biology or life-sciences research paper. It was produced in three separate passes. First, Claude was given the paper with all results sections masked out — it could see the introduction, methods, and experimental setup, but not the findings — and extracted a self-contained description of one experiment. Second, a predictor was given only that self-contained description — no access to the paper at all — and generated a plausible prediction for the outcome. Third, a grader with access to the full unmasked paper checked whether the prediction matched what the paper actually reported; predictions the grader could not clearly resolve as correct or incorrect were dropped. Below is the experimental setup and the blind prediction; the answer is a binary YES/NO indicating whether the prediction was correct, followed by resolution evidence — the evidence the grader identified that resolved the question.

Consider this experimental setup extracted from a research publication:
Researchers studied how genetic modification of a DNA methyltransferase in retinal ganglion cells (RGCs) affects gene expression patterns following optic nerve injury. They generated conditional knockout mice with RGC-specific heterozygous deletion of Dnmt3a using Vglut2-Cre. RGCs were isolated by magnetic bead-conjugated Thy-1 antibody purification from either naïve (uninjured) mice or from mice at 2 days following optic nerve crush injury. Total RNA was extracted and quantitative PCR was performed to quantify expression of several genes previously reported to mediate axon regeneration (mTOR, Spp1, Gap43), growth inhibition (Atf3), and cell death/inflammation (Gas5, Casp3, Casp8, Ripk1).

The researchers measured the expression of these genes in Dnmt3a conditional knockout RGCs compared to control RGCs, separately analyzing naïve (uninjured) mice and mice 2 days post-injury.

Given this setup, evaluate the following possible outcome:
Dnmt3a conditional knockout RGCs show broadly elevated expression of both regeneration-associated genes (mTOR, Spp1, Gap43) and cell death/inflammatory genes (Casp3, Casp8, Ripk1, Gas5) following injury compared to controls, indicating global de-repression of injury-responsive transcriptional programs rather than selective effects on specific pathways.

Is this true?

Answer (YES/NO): NO